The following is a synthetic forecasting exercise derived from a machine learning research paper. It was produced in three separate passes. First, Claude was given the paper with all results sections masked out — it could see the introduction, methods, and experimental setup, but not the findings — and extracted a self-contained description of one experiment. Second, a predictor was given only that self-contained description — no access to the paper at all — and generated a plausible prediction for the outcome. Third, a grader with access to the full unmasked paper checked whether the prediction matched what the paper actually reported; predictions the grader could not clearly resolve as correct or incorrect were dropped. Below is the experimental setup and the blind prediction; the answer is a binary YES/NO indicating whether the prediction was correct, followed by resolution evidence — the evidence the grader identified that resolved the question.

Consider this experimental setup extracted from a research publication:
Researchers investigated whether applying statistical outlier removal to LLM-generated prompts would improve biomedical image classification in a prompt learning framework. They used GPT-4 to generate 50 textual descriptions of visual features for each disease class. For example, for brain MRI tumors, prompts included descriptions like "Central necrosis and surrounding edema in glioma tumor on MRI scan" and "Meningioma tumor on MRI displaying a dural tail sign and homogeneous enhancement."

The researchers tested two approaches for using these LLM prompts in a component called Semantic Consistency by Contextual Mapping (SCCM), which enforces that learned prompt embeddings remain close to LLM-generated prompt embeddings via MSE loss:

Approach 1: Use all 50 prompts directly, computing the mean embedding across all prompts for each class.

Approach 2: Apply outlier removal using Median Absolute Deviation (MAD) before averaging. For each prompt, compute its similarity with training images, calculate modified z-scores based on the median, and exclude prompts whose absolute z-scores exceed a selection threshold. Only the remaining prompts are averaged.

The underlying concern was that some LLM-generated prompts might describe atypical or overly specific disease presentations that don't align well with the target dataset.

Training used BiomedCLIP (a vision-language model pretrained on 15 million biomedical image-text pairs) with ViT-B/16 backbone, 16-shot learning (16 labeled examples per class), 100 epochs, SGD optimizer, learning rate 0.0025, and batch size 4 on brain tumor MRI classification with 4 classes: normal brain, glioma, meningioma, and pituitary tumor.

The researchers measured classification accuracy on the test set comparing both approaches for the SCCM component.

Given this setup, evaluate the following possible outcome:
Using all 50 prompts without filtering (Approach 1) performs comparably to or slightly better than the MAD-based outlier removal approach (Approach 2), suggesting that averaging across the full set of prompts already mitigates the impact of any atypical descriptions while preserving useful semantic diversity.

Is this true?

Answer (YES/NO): YES